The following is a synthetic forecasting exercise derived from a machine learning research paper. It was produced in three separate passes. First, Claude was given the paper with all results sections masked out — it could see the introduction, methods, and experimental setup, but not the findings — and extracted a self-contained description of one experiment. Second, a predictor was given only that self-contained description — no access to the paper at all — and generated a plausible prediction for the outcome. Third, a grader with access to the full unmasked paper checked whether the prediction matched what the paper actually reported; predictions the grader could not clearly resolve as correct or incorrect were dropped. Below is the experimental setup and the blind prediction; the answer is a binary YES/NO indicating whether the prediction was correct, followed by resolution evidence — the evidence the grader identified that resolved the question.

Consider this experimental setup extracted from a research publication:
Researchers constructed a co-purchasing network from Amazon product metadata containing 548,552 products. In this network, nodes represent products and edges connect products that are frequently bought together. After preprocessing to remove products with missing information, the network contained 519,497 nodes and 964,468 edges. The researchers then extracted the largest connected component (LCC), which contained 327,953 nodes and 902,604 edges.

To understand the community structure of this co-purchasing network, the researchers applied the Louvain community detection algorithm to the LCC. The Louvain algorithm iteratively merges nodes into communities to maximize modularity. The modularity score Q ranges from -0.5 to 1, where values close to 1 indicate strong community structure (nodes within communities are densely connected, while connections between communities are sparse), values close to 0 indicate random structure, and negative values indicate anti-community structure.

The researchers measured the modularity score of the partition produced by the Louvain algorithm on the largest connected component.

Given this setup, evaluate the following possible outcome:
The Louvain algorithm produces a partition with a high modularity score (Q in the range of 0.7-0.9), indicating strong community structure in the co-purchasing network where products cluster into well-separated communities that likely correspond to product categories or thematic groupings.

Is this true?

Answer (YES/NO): NO